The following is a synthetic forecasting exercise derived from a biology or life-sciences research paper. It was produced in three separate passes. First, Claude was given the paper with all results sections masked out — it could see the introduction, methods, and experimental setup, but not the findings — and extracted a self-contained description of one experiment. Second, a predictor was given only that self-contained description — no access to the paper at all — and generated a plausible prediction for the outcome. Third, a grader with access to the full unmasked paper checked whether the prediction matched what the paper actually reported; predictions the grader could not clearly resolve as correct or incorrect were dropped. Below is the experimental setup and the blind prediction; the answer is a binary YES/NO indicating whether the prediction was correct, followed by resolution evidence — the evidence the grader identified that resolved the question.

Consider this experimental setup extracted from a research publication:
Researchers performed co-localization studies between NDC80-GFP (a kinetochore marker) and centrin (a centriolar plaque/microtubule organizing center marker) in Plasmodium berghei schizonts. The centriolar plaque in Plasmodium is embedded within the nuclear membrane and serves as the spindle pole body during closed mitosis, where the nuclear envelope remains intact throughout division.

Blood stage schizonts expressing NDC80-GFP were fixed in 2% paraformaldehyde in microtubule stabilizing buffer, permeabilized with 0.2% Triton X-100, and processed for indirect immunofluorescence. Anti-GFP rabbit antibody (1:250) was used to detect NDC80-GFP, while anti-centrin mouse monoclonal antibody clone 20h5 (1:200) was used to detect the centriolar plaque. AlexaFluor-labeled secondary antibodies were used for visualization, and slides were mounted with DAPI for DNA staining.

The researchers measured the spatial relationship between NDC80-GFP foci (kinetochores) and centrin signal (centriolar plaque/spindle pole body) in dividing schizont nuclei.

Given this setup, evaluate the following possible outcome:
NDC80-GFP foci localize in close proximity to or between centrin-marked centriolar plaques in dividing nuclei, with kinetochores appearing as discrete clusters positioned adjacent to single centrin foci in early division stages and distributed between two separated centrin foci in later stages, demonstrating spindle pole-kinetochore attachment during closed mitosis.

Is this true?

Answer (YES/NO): NO